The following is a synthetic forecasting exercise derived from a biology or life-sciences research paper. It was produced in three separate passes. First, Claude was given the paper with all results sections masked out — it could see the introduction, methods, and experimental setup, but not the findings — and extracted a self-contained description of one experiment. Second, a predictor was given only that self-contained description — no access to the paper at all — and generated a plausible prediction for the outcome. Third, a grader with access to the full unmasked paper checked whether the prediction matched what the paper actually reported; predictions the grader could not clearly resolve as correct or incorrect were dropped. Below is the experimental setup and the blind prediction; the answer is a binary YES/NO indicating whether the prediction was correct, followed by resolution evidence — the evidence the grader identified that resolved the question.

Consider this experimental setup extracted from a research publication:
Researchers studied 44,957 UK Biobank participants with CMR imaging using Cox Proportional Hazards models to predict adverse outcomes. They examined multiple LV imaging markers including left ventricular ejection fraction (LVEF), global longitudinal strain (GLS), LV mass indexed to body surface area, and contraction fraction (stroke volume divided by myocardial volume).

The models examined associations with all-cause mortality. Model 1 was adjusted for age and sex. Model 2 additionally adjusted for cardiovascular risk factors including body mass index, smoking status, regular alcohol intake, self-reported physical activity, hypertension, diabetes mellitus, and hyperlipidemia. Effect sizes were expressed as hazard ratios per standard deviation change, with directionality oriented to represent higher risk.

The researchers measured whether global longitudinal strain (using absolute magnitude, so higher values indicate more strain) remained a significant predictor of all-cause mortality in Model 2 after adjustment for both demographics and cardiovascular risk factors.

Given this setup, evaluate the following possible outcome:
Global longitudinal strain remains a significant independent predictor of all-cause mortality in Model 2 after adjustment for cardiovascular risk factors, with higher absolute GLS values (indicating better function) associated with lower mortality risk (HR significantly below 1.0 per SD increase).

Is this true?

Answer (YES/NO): NO